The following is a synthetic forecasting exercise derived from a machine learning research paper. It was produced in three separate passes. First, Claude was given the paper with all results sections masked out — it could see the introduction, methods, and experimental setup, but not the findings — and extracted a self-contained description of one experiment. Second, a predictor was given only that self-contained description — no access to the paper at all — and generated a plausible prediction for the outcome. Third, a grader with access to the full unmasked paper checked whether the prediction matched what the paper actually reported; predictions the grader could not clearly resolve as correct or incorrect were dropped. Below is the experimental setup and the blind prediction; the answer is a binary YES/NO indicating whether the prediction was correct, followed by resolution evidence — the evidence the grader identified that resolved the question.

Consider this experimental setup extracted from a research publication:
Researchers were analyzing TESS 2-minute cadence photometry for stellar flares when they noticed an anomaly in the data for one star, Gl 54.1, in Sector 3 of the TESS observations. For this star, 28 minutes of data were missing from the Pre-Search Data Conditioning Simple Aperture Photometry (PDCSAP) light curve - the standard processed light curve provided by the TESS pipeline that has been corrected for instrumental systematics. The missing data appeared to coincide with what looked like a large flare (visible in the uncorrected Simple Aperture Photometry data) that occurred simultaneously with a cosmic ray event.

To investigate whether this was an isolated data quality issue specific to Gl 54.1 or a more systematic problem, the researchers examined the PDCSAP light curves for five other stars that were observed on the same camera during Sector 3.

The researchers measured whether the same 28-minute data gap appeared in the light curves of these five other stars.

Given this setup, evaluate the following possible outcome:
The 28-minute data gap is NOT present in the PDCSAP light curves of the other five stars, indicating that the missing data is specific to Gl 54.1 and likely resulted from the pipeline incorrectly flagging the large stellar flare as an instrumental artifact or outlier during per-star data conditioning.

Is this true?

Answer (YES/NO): NO